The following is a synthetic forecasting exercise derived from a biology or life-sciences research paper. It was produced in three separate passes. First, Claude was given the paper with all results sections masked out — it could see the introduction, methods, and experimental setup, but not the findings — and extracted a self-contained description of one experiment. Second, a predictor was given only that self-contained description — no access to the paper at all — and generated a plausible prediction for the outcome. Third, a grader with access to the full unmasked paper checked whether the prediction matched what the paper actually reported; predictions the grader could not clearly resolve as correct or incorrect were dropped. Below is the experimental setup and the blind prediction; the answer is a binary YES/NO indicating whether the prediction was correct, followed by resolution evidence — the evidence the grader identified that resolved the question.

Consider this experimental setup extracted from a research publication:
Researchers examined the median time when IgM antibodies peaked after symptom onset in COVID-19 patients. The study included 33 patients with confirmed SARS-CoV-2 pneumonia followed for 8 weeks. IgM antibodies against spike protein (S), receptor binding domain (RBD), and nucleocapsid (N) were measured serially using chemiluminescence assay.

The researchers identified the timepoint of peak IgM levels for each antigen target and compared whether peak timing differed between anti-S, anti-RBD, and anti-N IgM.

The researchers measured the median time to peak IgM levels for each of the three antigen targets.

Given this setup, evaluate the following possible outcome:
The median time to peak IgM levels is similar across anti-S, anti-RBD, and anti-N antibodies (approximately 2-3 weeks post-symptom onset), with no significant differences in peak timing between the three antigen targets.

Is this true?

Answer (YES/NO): NO